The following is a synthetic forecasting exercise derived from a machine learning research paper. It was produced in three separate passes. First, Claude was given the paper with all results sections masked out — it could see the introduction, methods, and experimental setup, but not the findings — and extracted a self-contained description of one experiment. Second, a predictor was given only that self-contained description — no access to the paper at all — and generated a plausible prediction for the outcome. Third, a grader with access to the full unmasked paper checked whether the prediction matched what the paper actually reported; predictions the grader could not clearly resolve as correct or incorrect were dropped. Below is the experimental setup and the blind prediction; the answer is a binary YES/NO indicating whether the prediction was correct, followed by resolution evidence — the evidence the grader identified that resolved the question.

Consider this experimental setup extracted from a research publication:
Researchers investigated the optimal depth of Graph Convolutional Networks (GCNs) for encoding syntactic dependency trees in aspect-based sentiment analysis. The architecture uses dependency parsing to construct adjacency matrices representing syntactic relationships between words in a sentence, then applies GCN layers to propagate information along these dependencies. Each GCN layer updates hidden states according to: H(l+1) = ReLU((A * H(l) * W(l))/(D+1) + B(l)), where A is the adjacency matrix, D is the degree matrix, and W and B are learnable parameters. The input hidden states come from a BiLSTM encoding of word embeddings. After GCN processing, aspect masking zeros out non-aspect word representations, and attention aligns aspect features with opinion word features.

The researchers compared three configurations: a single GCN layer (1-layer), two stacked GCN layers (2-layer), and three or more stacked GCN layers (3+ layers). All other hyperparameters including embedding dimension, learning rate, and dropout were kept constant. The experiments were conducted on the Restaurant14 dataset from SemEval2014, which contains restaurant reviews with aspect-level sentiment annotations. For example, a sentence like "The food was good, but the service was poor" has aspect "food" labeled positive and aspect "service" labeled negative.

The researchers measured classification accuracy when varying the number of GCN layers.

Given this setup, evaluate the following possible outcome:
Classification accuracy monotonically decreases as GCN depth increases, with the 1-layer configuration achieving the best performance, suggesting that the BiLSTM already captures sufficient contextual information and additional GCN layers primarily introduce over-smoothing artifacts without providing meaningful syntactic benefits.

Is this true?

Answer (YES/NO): NO